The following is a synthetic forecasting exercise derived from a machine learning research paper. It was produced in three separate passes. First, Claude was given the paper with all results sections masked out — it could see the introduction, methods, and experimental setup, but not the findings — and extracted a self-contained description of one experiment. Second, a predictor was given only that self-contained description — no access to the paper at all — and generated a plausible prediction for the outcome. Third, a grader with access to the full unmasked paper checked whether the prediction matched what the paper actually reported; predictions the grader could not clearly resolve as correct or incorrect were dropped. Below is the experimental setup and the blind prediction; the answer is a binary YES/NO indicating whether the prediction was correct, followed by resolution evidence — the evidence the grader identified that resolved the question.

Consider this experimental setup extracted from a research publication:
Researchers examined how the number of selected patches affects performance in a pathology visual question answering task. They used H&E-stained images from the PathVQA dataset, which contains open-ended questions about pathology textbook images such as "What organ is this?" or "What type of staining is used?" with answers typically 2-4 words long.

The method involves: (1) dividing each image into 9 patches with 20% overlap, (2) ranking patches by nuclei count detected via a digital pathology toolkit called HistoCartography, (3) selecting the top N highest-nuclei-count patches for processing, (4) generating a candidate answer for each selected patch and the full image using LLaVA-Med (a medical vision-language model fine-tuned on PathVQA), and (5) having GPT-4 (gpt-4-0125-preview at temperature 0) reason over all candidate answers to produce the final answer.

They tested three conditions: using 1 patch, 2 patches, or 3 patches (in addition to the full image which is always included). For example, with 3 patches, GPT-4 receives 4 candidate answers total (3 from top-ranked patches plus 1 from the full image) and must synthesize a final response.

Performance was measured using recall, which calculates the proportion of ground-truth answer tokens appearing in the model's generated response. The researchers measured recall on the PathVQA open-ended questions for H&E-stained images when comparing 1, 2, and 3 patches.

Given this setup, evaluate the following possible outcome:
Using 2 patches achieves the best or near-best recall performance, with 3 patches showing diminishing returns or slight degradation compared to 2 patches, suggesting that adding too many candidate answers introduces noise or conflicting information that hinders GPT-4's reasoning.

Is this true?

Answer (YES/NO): NO